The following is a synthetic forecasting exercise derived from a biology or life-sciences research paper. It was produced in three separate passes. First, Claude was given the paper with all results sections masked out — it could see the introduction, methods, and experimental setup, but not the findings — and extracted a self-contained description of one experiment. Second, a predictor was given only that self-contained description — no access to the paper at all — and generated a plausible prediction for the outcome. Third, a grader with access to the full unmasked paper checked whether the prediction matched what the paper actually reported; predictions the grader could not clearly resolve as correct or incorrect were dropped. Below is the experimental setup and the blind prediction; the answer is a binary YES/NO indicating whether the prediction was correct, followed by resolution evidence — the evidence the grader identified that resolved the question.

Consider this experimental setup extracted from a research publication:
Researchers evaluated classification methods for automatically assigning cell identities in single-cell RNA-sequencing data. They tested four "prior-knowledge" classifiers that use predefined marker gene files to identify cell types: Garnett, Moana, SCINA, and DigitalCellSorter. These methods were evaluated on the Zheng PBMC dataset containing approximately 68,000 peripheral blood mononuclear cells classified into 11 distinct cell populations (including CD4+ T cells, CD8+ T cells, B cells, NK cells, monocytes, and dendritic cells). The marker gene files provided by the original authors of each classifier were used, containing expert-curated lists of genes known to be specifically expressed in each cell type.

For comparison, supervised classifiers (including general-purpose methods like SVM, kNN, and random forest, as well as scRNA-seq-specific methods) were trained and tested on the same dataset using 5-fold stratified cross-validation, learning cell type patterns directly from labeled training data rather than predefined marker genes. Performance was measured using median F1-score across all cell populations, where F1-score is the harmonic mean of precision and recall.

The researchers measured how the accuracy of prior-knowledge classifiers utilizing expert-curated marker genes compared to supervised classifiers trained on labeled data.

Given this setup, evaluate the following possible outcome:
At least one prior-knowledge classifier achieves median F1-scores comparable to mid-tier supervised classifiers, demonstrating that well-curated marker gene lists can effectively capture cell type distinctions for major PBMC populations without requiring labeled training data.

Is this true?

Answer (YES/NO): NO